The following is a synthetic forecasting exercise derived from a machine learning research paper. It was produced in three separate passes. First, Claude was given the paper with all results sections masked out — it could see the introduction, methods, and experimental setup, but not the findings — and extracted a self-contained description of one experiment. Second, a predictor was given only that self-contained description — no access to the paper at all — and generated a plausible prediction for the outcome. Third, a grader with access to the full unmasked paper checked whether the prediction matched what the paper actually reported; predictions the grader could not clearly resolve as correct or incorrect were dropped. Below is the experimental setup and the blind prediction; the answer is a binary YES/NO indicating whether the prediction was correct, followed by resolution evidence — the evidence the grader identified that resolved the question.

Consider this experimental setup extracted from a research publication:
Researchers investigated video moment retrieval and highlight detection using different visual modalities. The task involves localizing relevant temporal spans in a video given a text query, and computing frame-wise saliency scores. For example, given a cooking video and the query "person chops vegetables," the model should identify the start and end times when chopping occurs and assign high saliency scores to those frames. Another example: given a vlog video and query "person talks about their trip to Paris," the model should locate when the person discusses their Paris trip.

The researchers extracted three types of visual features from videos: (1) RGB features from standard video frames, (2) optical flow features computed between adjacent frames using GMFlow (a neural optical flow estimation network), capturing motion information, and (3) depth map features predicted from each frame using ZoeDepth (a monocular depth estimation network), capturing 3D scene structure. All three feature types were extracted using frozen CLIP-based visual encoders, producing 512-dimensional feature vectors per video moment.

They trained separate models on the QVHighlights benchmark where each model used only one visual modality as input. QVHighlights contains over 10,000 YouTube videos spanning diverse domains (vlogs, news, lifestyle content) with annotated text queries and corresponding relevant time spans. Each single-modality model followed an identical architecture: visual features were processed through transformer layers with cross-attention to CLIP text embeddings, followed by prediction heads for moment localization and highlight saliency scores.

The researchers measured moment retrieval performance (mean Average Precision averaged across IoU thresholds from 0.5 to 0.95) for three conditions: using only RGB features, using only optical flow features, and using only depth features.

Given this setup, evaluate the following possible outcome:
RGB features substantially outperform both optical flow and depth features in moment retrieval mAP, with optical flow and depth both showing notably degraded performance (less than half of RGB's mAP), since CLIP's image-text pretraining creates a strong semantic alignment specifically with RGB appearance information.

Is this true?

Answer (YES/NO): NO